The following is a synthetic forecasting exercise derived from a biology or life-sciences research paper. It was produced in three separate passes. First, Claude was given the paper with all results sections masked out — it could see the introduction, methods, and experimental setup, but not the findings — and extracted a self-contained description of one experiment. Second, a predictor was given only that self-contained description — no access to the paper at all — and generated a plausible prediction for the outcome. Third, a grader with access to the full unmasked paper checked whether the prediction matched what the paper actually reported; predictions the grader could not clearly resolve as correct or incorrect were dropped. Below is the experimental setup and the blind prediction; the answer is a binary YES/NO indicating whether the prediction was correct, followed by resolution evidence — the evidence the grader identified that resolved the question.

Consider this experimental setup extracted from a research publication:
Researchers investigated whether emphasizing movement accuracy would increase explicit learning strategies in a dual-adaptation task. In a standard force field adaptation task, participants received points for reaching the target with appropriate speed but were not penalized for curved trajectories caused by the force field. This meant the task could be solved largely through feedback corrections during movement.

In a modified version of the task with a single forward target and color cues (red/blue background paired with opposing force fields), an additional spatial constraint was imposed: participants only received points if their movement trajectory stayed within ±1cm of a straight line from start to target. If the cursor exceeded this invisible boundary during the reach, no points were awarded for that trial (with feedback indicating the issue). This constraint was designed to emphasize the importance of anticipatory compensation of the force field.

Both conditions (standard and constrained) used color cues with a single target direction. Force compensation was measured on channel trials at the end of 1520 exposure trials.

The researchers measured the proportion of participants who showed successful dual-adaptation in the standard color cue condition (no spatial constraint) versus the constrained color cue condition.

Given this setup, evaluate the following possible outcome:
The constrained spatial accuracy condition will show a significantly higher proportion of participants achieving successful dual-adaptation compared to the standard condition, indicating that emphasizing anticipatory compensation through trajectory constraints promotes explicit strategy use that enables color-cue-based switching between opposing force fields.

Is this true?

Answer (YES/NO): NO